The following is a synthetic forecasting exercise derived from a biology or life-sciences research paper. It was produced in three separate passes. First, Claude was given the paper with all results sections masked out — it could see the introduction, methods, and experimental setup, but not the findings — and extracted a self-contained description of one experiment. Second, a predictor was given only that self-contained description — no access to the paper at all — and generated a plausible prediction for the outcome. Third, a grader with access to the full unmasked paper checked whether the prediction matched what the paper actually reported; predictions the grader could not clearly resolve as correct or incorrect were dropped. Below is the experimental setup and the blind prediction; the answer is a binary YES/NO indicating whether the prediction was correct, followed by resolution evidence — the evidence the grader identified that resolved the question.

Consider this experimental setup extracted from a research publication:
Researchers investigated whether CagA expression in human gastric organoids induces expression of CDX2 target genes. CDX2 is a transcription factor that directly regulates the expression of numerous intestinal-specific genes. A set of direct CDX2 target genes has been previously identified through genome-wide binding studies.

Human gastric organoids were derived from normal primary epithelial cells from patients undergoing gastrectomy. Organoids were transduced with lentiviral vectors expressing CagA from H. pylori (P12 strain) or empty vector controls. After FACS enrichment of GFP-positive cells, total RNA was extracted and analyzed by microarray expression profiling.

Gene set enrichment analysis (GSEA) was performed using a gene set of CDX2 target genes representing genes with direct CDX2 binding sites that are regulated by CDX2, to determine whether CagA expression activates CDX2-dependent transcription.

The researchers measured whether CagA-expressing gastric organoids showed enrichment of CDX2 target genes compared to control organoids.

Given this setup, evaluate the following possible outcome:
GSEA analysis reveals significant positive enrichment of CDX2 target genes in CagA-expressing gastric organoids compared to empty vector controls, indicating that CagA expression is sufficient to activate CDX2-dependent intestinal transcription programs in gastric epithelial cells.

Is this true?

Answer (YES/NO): YES